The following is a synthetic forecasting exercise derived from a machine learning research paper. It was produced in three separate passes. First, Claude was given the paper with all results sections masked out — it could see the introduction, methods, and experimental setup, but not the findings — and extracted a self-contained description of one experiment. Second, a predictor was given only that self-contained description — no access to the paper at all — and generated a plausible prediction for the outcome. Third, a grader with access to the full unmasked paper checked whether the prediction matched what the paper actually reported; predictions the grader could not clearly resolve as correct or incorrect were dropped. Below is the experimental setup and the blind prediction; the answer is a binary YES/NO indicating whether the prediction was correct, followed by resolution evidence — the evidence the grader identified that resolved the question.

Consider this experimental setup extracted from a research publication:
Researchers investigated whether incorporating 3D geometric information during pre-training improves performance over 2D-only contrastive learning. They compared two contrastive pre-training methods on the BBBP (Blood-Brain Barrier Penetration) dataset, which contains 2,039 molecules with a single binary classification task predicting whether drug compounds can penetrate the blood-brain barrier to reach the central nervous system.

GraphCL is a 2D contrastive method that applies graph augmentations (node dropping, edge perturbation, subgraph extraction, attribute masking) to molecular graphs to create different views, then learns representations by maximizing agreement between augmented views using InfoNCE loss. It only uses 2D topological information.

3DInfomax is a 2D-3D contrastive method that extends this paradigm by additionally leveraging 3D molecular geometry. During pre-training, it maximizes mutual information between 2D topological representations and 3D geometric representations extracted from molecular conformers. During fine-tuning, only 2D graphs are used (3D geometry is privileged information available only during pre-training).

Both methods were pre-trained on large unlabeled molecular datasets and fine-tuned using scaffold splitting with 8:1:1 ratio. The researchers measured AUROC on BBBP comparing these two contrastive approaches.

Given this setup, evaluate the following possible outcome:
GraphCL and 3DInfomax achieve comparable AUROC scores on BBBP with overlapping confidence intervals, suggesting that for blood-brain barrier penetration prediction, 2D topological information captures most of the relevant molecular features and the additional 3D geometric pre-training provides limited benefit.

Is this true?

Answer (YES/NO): YES